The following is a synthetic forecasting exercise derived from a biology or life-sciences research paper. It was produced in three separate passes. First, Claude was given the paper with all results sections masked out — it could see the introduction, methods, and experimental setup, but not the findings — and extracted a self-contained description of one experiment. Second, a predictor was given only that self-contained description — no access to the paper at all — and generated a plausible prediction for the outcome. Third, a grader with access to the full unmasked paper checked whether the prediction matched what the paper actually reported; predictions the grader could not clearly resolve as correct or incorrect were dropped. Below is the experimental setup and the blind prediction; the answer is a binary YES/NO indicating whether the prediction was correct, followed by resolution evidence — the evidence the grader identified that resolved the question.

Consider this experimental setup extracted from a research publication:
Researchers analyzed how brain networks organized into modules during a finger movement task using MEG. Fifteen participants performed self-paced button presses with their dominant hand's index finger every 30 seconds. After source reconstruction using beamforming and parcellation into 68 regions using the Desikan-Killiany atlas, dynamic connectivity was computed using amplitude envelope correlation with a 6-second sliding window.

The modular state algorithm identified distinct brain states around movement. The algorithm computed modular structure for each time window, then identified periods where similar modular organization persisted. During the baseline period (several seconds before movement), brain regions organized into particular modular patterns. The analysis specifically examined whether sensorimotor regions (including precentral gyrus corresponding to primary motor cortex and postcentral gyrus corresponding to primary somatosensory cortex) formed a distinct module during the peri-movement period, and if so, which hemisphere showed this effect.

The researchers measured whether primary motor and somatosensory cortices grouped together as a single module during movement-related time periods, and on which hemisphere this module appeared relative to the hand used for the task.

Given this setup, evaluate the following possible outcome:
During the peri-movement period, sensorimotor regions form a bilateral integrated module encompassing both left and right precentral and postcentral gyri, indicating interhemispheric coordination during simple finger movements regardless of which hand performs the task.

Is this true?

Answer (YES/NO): YES